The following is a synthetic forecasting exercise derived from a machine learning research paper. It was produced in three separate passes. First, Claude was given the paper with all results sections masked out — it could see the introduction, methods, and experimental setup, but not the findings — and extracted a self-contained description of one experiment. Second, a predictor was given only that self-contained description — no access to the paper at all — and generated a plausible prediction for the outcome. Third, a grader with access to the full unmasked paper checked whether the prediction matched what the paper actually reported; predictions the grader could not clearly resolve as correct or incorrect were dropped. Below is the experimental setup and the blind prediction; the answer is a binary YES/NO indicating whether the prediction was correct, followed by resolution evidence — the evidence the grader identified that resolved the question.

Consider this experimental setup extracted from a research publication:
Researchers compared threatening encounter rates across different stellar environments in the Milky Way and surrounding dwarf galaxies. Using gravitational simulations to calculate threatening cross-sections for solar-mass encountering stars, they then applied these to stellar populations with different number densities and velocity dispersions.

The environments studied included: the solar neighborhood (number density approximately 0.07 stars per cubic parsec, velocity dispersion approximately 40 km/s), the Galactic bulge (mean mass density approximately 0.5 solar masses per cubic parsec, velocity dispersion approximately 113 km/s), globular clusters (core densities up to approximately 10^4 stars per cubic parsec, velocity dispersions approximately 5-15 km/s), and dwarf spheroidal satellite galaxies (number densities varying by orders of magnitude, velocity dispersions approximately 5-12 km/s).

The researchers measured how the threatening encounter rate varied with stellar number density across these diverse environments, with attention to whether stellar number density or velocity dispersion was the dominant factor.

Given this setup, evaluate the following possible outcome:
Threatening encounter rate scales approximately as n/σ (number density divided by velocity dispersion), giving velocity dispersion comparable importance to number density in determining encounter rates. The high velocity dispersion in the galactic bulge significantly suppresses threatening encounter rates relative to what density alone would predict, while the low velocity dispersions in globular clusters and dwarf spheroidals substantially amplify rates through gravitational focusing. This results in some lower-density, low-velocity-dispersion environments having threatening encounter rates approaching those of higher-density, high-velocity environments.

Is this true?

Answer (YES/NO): NO